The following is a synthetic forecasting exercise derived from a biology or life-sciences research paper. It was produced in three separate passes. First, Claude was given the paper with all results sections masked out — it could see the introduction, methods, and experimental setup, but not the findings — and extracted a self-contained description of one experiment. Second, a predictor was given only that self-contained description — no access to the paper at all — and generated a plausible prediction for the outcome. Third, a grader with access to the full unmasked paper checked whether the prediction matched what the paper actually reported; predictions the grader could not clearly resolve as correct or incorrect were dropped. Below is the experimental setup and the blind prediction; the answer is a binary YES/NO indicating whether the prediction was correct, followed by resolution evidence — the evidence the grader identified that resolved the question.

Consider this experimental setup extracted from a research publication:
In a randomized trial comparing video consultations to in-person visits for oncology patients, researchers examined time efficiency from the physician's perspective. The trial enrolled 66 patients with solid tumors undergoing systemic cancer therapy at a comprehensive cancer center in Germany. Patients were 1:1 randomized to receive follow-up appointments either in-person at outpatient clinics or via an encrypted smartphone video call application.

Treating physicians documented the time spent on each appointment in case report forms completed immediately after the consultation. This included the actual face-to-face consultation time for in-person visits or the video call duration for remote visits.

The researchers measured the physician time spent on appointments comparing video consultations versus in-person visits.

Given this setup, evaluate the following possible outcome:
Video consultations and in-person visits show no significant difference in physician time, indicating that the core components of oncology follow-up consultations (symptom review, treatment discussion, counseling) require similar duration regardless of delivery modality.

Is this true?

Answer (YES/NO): YES